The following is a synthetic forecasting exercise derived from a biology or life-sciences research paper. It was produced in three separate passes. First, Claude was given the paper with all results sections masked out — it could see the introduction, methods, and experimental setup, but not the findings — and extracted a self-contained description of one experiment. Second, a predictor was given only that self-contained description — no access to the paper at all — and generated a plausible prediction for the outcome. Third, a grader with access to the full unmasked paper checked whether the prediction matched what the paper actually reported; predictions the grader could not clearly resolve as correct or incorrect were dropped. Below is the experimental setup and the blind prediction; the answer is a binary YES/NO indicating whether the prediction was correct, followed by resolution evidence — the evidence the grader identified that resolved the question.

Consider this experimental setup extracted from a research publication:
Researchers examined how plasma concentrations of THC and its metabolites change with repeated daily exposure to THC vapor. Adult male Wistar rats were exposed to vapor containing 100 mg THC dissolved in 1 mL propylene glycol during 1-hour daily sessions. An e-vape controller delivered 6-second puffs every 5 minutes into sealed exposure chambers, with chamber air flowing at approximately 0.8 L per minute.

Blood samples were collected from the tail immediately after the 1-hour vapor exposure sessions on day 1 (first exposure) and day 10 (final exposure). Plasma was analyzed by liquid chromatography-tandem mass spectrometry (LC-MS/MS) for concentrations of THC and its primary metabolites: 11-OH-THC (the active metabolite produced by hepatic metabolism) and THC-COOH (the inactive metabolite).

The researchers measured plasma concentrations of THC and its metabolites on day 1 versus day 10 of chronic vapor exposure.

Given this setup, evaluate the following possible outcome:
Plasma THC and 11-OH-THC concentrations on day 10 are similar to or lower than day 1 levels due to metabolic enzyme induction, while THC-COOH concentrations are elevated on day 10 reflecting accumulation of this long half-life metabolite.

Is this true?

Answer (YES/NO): NO